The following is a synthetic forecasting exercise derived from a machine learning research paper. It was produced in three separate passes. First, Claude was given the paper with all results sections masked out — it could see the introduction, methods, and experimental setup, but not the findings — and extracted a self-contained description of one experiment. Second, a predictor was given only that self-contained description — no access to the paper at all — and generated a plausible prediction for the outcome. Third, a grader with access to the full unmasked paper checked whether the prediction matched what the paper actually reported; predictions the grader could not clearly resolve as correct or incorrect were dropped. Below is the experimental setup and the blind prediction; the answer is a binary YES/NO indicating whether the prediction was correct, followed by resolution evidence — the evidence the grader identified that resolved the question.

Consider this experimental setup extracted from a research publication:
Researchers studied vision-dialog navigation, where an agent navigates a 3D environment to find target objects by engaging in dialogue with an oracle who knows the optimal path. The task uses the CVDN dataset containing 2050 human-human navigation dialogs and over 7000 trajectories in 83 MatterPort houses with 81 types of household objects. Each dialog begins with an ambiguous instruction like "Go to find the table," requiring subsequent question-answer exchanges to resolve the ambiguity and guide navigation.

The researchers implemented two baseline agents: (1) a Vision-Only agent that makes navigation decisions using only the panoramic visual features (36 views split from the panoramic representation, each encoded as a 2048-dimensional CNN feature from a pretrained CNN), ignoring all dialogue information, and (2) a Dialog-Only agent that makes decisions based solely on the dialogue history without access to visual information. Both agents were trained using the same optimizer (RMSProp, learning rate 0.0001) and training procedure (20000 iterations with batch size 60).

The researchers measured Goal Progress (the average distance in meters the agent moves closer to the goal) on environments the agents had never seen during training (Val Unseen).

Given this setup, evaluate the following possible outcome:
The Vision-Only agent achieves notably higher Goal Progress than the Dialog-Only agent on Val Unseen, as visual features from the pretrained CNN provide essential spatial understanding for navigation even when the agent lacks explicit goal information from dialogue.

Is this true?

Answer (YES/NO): NO